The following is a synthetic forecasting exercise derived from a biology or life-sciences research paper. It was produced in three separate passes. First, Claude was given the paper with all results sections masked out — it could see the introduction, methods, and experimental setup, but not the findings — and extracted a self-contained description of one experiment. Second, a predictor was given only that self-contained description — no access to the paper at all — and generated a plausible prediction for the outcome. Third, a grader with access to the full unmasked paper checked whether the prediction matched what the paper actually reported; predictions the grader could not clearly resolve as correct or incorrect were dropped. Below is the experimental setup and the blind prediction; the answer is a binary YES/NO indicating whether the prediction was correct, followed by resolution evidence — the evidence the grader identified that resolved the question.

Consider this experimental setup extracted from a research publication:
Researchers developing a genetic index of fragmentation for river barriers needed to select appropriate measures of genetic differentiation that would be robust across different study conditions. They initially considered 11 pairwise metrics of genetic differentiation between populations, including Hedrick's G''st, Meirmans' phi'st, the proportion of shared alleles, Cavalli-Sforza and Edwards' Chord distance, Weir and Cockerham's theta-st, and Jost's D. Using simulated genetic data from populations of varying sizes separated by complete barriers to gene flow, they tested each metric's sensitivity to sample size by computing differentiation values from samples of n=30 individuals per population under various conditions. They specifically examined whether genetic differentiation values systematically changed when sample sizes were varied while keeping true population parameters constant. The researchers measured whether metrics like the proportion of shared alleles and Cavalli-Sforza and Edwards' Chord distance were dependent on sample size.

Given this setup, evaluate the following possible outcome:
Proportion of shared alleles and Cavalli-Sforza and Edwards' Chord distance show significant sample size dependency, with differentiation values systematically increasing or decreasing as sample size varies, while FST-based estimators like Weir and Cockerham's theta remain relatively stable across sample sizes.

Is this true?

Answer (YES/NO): YES